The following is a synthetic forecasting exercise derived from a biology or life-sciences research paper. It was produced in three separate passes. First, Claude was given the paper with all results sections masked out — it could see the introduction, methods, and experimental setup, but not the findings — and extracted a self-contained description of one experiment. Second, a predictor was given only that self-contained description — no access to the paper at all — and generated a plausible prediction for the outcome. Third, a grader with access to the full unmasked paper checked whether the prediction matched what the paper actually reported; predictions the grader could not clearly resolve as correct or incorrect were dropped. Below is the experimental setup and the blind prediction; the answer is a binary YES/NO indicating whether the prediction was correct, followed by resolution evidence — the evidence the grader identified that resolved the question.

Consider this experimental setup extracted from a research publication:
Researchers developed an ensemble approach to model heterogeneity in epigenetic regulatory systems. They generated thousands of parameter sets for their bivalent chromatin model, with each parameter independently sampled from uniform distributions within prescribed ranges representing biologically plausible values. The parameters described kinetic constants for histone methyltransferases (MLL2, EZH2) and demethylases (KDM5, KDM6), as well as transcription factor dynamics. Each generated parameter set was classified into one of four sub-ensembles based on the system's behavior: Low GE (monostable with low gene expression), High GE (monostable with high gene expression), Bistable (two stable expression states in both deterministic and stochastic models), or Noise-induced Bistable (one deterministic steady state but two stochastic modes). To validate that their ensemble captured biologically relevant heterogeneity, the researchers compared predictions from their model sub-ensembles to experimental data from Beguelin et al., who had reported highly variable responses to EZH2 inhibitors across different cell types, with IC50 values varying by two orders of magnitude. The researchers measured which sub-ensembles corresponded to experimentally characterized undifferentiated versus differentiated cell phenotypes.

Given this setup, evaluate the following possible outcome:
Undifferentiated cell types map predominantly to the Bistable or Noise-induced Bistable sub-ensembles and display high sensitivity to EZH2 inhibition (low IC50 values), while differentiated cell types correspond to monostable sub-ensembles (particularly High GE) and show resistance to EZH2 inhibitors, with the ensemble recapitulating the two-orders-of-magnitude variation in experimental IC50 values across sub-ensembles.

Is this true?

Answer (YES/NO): NO